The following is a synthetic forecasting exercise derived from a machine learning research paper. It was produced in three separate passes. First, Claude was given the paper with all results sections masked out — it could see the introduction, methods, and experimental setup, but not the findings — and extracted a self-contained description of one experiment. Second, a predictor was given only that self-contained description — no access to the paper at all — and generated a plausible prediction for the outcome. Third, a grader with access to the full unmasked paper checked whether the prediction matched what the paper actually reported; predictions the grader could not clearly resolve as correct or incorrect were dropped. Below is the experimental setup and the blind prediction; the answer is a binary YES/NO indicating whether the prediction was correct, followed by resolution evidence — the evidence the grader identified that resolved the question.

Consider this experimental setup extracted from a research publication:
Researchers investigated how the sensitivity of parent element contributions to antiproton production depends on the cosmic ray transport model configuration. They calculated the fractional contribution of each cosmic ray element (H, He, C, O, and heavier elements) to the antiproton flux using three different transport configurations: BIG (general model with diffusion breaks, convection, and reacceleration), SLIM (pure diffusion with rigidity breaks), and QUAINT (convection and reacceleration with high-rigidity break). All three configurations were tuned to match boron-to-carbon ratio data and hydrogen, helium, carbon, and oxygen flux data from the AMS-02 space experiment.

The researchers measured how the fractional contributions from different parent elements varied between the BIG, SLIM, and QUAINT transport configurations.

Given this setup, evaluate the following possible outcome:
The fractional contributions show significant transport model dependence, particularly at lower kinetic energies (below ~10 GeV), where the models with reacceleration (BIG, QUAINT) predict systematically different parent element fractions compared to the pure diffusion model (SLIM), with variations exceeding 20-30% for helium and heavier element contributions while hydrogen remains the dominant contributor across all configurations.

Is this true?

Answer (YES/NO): NO